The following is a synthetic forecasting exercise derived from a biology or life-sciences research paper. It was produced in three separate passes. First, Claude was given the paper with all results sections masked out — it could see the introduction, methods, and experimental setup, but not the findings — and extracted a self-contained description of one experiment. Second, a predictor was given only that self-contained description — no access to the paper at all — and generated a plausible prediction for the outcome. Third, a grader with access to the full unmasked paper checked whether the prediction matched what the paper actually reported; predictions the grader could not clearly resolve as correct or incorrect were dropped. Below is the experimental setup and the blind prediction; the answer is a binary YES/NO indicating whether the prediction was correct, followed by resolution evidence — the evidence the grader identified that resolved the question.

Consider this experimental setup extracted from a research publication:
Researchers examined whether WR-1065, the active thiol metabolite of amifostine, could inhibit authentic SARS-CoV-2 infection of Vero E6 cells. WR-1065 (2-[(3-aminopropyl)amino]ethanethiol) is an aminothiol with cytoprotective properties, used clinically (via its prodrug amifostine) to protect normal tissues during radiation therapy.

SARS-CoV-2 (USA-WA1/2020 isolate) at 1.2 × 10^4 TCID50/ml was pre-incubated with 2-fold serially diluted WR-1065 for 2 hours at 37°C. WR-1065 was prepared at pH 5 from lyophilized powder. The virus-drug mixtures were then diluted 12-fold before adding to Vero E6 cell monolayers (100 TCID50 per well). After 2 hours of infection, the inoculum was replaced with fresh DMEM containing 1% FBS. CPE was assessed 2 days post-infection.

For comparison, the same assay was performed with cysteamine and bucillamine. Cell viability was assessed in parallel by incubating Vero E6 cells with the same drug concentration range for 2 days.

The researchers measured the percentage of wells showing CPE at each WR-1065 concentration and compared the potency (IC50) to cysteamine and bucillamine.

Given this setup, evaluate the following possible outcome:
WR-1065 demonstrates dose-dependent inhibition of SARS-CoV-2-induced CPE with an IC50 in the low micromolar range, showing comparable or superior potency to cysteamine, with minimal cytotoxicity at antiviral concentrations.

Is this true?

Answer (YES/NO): YES